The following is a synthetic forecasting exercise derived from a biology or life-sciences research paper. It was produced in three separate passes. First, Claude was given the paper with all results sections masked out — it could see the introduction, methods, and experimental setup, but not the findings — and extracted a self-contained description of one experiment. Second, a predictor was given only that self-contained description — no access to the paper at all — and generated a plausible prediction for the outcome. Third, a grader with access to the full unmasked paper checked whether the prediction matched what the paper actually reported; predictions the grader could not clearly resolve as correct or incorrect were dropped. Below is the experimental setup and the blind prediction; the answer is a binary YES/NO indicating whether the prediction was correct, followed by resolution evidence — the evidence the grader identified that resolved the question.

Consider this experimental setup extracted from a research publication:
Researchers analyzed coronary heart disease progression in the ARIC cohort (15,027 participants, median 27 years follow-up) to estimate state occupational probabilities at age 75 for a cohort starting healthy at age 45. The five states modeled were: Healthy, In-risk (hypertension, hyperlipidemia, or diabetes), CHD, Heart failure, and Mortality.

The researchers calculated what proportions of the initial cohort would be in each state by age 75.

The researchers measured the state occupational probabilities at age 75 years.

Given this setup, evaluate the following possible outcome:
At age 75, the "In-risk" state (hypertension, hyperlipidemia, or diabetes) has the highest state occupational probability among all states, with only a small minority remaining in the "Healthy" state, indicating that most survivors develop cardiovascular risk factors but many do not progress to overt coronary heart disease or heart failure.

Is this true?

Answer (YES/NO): NO